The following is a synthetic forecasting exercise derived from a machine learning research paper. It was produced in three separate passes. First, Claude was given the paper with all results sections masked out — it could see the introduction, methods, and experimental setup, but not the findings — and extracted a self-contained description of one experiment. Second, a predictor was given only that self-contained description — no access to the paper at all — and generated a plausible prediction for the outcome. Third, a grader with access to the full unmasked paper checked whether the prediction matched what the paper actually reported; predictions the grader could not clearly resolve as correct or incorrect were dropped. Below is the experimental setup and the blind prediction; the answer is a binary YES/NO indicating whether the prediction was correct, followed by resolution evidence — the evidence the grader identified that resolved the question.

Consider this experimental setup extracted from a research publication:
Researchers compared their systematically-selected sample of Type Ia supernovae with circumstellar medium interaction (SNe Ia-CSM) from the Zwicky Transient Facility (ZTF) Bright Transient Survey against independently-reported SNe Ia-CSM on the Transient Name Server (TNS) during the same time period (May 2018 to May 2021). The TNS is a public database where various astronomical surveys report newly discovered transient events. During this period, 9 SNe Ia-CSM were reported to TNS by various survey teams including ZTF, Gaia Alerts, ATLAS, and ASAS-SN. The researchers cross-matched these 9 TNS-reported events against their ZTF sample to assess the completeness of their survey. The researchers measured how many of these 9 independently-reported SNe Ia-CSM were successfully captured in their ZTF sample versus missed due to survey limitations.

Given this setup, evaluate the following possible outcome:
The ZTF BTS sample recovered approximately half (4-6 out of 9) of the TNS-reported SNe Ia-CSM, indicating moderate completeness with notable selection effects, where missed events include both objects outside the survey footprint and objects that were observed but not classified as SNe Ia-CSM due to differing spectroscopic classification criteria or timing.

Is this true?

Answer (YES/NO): NO